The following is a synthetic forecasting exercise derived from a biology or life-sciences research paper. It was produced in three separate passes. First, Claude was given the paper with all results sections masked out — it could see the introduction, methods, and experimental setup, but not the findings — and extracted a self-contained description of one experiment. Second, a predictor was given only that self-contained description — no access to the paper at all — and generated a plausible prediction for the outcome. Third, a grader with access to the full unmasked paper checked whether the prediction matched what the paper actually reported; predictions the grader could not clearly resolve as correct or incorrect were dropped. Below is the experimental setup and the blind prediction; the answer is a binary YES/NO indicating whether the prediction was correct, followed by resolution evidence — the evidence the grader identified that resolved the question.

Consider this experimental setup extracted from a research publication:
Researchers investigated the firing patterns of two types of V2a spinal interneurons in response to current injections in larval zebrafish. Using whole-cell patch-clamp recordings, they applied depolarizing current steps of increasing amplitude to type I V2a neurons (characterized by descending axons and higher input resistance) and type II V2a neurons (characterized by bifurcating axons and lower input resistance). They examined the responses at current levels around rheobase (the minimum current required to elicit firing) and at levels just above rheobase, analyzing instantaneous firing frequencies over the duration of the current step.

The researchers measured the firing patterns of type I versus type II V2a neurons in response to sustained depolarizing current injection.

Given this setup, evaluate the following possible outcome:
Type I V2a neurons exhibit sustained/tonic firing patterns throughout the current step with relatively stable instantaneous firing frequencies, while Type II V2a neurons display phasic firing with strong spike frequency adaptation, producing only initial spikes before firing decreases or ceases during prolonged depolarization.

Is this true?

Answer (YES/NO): NO